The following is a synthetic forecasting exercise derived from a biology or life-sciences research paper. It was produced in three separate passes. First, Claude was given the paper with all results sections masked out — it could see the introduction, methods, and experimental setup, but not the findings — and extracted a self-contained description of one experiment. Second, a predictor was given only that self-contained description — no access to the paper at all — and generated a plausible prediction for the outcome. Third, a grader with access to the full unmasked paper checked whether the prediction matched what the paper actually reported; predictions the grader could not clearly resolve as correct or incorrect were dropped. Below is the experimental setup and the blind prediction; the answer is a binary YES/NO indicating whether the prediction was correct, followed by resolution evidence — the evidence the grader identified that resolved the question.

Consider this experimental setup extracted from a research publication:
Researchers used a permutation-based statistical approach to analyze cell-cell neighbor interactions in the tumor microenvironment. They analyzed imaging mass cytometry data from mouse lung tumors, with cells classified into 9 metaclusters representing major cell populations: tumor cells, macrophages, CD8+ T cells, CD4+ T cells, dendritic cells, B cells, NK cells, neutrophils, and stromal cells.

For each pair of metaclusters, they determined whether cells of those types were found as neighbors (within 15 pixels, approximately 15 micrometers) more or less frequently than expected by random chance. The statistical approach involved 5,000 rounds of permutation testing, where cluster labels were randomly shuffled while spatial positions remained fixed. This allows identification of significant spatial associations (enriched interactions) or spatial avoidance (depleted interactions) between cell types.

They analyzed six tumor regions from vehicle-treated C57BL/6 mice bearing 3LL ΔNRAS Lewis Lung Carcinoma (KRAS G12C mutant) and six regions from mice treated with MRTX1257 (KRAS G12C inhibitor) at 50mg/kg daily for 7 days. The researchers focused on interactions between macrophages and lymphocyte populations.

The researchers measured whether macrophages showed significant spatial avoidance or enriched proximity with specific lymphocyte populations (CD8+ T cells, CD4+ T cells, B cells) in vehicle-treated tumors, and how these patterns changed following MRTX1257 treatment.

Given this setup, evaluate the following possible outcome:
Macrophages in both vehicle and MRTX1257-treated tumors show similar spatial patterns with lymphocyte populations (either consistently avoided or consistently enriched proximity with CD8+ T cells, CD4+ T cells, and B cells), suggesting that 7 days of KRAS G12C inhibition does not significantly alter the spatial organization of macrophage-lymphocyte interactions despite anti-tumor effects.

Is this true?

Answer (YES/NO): NO